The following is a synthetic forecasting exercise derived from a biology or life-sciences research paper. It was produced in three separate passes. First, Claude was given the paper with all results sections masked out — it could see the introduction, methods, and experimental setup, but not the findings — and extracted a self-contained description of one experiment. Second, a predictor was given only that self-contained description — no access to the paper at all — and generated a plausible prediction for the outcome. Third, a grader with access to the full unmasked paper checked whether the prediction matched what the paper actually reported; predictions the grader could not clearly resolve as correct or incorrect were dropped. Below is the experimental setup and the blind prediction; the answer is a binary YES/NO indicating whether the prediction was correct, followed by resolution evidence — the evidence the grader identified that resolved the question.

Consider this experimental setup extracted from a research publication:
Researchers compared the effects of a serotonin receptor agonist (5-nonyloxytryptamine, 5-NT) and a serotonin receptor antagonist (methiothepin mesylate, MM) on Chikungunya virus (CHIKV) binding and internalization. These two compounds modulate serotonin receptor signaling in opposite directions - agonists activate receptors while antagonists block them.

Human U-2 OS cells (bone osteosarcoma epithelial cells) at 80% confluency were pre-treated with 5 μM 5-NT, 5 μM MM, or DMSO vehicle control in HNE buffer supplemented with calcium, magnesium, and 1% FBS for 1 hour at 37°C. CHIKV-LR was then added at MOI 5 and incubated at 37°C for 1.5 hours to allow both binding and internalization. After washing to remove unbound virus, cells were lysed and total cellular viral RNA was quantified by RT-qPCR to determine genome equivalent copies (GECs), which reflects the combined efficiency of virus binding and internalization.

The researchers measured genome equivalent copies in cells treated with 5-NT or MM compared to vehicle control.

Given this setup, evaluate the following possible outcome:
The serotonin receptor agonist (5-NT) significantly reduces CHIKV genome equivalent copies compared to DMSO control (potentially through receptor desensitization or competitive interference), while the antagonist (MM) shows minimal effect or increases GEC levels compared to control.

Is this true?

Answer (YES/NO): NO